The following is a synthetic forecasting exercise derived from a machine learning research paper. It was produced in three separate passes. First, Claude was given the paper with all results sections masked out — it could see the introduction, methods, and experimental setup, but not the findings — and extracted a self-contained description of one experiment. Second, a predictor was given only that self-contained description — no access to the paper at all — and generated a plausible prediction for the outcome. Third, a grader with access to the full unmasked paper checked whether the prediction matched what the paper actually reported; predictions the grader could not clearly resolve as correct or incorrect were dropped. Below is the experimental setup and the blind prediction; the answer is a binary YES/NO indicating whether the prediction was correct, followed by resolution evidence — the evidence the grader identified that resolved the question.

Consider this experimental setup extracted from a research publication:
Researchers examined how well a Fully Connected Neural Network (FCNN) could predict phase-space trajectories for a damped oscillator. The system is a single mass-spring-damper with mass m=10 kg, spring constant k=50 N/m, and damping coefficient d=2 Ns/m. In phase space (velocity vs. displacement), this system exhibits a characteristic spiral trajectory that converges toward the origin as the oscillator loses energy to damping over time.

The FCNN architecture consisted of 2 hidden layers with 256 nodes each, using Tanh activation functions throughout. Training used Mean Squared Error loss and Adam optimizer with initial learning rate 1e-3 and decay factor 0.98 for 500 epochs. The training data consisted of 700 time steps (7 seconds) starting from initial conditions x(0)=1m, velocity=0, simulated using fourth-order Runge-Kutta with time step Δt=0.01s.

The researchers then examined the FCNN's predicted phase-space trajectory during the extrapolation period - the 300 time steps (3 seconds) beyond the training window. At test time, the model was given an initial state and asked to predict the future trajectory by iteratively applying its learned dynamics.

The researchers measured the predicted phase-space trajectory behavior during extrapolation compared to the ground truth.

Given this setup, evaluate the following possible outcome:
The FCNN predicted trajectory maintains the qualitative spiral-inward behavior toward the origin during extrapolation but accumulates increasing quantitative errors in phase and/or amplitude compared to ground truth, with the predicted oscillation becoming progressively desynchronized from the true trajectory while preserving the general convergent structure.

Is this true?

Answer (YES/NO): NO